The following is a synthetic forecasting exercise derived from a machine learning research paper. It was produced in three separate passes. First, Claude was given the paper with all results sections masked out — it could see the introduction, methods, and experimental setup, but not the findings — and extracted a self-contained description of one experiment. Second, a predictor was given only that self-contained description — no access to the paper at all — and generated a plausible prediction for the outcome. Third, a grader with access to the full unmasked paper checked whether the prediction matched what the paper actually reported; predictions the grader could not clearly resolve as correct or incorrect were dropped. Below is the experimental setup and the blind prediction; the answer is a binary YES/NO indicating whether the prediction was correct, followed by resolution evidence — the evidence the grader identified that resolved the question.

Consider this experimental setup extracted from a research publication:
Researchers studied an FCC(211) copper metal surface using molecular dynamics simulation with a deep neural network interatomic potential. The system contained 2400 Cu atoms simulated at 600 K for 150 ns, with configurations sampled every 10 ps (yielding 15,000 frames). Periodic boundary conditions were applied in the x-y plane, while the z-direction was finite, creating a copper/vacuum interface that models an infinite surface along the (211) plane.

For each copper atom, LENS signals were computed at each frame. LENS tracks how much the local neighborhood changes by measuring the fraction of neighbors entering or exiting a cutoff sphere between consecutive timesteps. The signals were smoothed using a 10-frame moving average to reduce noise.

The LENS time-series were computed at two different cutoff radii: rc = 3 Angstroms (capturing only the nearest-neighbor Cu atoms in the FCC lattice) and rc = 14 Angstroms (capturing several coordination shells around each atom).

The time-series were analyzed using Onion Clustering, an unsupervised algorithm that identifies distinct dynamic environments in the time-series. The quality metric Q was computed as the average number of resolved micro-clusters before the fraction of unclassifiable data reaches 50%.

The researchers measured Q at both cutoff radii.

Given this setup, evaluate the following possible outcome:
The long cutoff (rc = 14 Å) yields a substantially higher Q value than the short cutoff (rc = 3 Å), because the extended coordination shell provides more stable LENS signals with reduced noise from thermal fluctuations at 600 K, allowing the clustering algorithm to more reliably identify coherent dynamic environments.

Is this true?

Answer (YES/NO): NO